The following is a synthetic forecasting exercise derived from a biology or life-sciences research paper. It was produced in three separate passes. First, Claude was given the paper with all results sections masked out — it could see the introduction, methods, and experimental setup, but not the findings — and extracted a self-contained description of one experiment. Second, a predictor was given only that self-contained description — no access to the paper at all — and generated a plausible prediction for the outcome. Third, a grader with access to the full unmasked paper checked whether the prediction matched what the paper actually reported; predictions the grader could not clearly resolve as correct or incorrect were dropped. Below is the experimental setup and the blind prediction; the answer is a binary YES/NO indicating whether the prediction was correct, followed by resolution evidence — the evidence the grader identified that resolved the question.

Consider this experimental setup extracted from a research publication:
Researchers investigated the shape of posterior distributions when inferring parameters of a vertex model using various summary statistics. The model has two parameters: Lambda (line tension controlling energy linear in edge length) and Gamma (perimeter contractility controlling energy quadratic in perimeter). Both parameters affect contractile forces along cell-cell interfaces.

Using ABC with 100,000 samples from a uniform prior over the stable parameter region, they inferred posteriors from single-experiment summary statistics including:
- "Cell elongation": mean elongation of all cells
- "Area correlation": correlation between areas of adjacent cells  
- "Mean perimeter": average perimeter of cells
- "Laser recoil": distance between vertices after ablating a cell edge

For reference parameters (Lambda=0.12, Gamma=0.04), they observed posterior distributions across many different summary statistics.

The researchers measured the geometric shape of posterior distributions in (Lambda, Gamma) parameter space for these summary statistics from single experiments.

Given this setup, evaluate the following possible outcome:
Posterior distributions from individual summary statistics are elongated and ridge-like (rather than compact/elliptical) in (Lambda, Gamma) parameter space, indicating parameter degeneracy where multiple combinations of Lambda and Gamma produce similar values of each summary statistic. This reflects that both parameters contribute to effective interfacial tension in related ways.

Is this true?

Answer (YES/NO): YES